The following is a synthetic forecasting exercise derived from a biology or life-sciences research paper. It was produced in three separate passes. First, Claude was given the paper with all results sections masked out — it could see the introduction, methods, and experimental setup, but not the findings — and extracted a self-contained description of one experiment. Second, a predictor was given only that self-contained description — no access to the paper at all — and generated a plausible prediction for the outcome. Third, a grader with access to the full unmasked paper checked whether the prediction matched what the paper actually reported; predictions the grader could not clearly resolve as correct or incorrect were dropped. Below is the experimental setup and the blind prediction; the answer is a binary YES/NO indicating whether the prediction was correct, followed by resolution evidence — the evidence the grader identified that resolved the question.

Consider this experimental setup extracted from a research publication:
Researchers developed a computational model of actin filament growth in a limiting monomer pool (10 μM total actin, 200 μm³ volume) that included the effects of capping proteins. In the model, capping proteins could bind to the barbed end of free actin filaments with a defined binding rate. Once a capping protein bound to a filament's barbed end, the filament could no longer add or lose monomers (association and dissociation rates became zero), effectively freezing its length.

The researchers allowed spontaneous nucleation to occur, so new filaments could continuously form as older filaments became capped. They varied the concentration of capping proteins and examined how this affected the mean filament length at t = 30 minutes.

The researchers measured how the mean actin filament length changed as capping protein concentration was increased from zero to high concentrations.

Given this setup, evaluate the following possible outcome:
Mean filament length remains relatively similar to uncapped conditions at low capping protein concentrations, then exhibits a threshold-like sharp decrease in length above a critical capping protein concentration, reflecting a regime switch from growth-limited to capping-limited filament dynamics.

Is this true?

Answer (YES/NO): NO